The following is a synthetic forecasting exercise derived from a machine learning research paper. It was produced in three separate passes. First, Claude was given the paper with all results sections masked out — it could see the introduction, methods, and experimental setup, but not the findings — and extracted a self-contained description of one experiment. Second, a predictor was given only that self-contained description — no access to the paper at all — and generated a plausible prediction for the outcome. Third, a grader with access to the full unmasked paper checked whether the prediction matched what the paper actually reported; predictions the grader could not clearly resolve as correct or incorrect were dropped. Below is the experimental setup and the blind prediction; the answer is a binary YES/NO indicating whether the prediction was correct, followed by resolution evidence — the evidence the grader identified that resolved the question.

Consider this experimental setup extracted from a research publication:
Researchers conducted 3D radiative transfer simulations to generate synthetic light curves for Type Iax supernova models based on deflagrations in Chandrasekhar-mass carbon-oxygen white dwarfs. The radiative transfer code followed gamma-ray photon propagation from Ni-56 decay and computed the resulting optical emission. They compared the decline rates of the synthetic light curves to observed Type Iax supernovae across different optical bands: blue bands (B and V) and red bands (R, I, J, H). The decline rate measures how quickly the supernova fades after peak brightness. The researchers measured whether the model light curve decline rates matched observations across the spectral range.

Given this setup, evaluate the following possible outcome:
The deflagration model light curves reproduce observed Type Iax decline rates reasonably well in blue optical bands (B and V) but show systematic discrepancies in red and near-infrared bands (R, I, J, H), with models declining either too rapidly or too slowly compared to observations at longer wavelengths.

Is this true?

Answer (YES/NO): YES